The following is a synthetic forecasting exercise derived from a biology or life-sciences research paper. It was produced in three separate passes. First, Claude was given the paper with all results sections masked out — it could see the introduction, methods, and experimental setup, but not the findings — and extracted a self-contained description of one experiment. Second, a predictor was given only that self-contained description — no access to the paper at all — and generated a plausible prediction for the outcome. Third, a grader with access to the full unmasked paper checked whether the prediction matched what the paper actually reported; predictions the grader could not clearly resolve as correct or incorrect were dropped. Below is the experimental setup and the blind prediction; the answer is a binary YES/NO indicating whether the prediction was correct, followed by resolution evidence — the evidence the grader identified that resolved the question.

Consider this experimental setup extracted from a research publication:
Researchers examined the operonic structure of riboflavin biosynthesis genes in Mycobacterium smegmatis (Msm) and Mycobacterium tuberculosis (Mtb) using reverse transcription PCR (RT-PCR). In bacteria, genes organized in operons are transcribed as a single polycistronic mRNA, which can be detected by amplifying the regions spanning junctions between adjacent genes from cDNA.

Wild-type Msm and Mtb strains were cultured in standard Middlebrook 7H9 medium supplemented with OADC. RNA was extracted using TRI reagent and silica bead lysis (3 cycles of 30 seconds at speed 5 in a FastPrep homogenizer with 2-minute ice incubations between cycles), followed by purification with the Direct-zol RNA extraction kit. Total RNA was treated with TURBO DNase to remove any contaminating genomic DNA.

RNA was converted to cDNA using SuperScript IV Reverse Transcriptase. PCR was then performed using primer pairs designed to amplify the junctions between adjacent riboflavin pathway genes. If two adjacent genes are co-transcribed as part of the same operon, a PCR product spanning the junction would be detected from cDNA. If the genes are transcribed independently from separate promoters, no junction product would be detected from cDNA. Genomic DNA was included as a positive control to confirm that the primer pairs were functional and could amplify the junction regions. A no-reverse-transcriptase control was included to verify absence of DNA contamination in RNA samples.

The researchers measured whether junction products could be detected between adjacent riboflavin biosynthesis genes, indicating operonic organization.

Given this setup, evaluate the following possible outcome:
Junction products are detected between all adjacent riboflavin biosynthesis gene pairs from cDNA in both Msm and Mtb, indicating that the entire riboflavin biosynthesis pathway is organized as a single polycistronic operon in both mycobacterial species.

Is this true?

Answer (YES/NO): NO